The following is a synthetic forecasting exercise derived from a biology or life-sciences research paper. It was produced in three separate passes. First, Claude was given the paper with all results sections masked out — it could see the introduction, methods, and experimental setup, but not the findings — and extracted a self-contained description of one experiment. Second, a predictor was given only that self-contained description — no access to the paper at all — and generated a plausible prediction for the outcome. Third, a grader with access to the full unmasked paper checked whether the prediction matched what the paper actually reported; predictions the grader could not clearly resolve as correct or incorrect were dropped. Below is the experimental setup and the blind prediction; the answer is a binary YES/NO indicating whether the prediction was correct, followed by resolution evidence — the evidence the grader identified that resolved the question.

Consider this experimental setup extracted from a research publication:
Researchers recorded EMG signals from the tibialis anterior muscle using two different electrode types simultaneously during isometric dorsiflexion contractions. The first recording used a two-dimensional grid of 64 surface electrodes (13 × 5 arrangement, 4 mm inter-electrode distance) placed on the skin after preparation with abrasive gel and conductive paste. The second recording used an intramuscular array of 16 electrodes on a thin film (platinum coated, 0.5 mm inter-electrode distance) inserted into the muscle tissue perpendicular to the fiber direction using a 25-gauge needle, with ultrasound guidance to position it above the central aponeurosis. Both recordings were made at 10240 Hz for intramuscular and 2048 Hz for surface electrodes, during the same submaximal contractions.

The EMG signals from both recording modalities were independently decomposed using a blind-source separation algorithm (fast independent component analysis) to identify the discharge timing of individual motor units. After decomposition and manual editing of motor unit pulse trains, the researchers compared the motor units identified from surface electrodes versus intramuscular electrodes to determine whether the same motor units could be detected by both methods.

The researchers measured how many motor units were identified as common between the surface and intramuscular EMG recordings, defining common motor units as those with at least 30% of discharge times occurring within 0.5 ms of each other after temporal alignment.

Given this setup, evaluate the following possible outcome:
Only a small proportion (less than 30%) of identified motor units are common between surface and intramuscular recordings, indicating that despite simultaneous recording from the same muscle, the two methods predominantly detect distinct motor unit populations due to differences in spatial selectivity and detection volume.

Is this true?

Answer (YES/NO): YES